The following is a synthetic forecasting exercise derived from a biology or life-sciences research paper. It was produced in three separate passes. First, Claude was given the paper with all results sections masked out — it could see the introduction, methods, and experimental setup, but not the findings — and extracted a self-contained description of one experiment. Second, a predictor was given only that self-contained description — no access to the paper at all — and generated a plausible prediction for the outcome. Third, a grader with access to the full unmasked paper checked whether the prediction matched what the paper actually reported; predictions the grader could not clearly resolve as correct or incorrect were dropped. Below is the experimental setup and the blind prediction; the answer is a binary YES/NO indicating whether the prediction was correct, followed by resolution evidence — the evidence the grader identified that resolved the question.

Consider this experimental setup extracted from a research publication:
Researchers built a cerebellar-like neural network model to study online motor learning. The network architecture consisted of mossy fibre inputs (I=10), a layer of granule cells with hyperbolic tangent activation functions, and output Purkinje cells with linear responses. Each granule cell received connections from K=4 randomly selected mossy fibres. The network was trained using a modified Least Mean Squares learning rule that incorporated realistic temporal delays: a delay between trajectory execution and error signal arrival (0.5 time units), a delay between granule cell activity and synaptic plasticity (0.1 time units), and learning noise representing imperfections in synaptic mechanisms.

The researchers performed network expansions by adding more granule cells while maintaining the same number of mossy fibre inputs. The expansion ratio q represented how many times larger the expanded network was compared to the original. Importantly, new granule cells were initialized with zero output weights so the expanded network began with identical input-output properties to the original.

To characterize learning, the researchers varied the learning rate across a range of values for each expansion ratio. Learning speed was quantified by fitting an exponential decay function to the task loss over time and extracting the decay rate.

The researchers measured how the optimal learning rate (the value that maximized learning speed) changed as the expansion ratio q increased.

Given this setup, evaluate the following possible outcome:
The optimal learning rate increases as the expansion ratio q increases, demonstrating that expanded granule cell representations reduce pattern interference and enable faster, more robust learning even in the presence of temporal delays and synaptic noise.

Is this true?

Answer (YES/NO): NO